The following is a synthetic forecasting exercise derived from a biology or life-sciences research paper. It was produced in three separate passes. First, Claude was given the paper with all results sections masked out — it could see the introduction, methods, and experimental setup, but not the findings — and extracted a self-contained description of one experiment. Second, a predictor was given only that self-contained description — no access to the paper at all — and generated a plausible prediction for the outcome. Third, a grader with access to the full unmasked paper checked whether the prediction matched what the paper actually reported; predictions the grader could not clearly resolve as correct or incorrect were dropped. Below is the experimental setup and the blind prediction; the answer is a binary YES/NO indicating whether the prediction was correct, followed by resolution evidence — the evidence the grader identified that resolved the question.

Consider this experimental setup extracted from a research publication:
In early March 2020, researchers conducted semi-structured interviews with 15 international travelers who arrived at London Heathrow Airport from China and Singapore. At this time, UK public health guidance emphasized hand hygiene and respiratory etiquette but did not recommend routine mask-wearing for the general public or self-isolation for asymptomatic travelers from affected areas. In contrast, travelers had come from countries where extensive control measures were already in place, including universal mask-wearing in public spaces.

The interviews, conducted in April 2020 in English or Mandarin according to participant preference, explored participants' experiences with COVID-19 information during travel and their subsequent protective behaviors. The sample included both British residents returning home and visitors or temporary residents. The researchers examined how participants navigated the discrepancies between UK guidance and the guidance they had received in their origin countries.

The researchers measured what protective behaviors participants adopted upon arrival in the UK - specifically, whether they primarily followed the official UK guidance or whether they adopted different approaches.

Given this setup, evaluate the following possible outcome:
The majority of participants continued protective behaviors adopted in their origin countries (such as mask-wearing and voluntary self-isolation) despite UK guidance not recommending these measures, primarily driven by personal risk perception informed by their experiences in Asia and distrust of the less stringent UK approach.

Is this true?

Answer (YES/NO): NO